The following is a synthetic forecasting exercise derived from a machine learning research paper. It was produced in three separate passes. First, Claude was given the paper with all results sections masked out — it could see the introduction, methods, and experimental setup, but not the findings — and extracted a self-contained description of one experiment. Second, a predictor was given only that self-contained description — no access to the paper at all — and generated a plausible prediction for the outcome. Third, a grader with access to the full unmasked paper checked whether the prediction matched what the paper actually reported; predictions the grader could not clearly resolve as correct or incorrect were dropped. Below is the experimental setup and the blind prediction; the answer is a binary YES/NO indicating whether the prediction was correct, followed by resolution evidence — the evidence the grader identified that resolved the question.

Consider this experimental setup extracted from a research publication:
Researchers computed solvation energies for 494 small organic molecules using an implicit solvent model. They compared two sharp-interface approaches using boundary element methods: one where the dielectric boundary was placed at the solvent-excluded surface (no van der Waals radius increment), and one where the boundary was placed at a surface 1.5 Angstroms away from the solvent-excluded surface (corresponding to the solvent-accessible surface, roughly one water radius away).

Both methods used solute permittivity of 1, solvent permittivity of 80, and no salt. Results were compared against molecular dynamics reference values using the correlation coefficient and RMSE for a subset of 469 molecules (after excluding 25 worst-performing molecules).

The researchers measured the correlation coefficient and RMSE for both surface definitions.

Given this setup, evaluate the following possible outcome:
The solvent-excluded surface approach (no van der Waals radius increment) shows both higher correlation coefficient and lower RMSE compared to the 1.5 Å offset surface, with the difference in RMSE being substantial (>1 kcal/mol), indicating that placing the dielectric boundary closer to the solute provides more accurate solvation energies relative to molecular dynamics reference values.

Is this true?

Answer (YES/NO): YES